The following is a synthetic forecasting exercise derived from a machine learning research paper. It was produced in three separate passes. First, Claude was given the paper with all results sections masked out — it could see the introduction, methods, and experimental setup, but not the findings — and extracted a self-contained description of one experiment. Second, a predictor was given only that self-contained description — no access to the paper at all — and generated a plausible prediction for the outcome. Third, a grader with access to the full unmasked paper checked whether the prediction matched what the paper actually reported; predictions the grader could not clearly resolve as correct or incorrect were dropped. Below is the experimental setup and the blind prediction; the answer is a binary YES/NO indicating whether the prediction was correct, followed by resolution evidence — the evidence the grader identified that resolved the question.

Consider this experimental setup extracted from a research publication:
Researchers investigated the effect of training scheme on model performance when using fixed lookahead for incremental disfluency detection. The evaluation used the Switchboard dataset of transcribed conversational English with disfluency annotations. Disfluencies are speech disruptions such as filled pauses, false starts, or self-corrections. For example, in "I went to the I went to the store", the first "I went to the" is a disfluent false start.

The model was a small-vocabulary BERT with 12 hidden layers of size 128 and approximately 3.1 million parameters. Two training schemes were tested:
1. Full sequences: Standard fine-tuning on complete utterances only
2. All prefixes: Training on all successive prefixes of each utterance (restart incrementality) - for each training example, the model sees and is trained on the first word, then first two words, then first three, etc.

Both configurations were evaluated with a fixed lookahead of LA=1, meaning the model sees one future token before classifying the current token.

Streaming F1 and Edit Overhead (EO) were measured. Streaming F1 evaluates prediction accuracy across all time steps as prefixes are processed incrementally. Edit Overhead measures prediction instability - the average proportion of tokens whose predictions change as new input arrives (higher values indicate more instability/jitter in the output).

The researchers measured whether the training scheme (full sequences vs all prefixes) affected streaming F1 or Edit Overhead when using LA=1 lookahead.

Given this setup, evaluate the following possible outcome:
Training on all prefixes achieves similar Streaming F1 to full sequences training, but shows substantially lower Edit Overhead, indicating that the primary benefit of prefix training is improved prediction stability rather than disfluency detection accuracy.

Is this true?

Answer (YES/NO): NO